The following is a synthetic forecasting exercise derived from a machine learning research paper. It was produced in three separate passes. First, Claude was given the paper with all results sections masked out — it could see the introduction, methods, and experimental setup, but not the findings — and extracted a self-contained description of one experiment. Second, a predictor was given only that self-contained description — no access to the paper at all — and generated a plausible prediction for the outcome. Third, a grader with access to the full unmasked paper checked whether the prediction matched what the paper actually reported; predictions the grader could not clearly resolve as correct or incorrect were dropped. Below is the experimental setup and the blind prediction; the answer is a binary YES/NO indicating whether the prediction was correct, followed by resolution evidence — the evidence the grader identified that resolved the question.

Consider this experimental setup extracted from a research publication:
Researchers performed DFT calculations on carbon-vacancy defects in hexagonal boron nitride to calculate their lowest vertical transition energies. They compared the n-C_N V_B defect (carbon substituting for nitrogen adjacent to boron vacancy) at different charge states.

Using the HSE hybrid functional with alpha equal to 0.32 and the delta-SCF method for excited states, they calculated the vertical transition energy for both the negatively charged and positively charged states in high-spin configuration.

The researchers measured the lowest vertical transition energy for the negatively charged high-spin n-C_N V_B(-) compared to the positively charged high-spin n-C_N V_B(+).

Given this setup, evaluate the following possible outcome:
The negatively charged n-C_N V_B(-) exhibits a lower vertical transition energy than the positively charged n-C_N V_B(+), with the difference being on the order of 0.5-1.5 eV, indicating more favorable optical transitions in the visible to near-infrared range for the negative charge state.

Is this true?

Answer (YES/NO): NO